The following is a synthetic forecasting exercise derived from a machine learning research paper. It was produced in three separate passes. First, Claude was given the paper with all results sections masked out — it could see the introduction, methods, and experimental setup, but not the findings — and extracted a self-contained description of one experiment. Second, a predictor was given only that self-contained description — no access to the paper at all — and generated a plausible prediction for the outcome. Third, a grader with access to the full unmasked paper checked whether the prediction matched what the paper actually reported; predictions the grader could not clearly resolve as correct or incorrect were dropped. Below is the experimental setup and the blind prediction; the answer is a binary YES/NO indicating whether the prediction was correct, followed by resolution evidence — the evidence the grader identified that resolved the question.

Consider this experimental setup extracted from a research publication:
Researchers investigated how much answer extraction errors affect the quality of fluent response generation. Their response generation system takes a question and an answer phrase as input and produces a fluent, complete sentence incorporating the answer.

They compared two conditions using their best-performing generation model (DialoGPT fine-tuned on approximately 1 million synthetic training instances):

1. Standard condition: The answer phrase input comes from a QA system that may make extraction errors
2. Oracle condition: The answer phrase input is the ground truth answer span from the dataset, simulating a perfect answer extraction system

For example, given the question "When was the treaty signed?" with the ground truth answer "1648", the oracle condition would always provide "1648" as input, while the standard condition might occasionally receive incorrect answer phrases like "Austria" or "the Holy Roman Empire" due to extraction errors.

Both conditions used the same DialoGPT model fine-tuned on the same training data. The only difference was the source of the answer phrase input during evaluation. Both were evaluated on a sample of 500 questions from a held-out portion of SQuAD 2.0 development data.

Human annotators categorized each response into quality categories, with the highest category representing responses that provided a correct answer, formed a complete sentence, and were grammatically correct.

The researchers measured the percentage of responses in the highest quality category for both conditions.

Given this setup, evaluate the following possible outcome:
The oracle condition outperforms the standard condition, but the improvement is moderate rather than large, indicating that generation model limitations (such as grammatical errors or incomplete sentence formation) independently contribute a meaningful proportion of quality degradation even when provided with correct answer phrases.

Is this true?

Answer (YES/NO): YES